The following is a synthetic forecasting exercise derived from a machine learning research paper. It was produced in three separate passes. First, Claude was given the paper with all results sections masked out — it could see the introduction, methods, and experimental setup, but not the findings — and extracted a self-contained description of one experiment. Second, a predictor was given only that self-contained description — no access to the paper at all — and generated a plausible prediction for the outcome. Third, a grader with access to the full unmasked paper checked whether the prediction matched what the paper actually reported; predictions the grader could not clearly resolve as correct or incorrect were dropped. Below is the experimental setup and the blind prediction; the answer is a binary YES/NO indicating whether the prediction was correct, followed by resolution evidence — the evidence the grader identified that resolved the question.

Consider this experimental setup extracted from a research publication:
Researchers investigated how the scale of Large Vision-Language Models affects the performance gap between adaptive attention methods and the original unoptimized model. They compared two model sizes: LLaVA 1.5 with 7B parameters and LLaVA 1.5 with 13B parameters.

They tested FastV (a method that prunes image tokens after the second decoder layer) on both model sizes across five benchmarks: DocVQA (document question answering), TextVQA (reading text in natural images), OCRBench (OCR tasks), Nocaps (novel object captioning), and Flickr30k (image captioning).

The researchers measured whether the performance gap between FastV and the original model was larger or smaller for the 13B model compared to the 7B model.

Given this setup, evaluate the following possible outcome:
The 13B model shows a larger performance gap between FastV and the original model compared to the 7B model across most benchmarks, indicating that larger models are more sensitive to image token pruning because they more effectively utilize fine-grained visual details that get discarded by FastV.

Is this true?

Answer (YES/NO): YES